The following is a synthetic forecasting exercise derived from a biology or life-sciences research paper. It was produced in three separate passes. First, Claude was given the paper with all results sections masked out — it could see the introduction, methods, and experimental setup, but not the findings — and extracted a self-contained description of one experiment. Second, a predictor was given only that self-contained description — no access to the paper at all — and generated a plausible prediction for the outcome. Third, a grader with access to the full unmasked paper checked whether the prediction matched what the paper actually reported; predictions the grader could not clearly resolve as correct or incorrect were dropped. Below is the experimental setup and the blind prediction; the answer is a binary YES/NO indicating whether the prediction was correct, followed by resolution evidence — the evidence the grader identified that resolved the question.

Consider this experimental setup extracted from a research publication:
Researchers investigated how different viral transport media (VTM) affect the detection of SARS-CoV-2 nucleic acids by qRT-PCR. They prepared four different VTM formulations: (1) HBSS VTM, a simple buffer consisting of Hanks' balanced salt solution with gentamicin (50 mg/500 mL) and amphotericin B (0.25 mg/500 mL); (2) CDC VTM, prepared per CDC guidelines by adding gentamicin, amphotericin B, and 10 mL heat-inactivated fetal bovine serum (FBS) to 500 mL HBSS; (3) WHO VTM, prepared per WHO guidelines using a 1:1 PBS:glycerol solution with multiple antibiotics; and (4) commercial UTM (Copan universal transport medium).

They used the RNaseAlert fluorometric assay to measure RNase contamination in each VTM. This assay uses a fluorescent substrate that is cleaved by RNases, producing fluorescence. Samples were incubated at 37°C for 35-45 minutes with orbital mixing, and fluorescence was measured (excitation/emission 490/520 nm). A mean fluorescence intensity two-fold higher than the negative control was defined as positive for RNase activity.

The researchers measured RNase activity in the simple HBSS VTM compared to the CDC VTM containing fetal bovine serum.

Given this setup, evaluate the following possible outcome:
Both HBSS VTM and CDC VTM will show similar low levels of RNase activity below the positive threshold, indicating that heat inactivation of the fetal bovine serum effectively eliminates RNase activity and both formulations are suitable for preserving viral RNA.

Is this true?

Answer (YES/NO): NO